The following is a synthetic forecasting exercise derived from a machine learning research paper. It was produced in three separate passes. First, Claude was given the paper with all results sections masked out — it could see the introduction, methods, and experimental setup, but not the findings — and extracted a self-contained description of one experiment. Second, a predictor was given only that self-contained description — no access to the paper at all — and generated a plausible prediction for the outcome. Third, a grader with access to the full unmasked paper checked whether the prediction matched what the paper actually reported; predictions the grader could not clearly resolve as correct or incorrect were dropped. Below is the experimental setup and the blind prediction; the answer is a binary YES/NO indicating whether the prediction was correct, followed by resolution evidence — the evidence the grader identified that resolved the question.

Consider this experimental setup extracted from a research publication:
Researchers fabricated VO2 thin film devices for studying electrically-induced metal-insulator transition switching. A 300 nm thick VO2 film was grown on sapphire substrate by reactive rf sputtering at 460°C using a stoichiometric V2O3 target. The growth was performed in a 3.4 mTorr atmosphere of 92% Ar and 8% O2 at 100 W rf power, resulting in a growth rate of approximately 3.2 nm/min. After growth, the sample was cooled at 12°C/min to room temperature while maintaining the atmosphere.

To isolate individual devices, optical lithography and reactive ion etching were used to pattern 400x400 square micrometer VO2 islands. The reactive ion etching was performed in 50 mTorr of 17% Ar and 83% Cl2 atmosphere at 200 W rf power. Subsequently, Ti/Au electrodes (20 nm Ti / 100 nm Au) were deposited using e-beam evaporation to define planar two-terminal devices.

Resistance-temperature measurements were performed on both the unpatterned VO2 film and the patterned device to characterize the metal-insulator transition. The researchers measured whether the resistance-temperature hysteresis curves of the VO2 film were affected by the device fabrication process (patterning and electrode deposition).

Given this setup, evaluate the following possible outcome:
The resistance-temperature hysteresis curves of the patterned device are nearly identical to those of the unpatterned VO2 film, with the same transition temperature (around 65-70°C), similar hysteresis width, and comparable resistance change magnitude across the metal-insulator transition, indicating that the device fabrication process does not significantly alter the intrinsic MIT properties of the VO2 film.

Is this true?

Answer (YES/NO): YES